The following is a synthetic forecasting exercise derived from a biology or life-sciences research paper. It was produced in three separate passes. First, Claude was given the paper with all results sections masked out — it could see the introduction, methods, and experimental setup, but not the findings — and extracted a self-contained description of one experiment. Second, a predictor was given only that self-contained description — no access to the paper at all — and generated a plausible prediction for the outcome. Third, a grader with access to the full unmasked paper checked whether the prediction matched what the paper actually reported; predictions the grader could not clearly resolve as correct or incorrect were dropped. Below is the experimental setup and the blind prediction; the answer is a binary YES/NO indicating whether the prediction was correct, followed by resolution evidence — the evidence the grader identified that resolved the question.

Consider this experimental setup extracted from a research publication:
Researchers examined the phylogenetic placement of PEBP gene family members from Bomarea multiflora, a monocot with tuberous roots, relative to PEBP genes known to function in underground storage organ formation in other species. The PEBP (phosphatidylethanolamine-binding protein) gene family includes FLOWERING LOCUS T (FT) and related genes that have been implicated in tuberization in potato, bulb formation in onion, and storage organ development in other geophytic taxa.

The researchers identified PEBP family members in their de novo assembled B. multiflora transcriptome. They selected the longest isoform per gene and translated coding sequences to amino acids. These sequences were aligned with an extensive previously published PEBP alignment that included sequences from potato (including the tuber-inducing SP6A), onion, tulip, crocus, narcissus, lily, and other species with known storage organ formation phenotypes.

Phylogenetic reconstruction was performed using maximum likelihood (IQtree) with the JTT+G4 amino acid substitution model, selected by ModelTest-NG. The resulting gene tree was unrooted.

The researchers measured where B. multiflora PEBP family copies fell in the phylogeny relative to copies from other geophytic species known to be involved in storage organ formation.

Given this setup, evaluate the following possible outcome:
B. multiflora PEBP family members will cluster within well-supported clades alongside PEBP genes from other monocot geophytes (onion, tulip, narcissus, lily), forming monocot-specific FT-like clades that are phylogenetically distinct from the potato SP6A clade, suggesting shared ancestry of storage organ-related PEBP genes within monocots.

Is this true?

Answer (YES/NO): NO